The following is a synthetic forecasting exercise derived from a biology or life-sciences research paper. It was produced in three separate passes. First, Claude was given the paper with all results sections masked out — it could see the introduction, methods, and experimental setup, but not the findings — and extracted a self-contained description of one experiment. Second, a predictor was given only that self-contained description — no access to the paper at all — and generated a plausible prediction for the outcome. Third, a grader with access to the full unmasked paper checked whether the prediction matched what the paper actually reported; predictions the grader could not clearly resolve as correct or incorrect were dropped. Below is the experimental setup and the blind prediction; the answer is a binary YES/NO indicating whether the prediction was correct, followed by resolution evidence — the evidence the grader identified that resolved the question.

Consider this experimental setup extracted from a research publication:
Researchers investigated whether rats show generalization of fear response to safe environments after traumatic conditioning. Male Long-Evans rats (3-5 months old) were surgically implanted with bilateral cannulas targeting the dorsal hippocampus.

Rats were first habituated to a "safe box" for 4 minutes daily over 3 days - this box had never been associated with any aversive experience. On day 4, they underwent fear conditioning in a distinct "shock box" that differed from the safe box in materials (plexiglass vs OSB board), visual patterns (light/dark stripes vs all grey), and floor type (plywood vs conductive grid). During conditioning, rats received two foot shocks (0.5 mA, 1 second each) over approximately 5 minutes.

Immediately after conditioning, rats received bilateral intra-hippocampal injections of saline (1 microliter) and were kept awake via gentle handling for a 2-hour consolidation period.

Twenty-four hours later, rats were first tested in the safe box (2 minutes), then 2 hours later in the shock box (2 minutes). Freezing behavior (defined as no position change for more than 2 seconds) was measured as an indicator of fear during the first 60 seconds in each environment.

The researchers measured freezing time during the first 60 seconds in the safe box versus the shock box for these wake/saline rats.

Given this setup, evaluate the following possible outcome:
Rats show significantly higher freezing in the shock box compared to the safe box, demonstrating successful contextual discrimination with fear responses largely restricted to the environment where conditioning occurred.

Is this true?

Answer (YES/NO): NO